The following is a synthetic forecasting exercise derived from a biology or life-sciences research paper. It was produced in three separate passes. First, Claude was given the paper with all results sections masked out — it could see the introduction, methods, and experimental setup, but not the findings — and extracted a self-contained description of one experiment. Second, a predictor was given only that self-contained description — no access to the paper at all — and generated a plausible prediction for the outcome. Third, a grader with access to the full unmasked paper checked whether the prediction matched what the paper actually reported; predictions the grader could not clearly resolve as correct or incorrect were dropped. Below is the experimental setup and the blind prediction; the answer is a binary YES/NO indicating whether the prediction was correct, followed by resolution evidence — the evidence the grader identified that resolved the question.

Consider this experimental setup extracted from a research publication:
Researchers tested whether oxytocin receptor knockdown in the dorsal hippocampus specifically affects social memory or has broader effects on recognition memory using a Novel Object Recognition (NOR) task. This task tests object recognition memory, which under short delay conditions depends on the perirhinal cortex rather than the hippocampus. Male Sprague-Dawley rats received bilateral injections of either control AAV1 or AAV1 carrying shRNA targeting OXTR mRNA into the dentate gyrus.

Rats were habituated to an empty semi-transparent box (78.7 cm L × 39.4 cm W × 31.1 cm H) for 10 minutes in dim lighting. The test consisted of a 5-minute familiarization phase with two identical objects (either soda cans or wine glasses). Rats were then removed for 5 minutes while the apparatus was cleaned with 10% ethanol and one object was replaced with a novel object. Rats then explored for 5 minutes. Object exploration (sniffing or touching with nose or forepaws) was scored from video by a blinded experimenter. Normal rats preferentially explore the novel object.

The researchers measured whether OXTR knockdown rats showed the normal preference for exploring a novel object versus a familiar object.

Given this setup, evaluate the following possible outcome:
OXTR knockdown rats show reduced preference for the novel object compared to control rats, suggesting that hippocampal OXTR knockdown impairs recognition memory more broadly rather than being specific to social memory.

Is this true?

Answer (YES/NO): NO